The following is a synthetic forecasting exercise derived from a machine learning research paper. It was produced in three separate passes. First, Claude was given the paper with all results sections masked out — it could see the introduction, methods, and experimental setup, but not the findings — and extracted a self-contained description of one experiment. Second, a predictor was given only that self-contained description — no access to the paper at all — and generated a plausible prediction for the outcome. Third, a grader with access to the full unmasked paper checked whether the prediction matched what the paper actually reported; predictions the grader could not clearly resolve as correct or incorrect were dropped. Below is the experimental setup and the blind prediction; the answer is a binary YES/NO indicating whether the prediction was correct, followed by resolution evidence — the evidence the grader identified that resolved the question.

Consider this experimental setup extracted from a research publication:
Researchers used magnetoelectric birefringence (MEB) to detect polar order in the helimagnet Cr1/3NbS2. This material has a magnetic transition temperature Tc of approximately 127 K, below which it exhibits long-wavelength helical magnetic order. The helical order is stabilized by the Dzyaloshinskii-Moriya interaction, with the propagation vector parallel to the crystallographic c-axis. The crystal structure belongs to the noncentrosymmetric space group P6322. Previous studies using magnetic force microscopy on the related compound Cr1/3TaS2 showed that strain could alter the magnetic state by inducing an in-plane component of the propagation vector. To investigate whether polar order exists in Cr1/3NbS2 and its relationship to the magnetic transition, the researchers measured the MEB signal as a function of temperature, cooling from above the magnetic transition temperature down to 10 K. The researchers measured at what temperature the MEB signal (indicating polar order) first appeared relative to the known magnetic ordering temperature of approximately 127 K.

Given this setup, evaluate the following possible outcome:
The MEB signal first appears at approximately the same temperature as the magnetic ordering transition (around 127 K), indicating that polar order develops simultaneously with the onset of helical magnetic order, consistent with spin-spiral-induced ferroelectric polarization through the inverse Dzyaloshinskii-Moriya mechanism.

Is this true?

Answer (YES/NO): YES